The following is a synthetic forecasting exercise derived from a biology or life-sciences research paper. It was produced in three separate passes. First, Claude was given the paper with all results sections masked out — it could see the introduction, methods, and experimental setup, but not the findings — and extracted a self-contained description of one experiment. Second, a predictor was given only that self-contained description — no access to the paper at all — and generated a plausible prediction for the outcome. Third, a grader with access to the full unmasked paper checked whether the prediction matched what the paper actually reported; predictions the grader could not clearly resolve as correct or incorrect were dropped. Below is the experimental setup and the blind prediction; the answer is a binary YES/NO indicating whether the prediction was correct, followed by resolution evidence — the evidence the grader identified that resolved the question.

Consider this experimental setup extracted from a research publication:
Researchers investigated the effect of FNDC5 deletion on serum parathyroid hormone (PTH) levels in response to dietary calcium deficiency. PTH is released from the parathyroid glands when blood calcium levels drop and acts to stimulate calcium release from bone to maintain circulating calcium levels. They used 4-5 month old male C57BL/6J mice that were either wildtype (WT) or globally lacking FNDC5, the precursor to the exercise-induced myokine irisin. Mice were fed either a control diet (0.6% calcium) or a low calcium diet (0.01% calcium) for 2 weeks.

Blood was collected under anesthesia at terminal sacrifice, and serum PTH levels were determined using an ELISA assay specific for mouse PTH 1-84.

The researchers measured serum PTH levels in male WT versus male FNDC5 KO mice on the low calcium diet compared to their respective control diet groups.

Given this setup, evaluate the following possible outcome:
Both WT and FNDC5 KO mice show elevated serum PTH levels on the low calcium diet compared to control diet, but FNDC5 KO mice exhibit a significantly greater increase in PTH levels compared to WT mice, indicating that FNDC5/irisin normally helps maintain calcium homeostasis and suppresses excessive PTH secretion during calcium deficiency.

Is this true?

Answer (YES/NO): NO